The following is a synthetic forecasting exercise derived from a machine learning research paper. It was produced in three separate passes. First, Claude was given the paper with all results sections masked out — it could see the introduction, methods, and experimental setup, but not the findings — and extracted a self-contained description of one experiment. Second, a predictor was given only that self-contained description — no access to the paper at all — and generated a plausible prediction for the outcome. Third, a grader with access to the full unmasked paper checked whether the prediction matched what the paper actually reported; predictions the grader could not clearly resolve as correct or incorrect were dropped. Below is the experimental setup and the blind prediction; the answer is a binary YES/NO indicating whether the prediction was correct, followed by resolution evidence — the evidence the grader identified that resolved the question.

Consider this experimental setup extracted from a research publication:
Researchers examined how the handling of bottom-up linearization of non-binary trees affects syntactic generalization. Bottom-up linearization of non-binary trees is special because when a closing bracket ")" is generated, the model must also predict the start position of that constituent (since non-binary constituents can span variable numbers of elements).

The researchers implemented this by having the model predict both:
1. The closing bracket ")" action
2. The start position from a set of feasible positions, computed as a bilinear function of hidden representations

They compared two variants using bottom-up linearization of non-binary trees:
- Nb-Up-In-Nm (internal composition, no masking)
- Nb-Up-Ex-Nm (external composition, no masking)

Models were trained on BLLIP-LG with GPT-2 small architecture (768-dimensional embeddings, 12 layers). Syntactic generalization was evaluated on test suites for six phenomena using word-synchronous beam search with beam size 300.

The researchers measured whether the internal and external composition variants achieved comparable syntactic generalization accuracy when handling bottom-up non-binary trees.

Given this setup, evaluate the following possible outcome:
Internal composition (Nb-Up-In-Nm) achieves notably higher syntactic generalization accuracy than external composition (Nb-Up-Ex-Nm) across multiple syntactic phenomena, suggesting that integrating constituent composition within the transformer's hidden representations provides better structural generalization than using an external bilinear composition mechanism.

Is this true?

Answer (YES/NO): YES